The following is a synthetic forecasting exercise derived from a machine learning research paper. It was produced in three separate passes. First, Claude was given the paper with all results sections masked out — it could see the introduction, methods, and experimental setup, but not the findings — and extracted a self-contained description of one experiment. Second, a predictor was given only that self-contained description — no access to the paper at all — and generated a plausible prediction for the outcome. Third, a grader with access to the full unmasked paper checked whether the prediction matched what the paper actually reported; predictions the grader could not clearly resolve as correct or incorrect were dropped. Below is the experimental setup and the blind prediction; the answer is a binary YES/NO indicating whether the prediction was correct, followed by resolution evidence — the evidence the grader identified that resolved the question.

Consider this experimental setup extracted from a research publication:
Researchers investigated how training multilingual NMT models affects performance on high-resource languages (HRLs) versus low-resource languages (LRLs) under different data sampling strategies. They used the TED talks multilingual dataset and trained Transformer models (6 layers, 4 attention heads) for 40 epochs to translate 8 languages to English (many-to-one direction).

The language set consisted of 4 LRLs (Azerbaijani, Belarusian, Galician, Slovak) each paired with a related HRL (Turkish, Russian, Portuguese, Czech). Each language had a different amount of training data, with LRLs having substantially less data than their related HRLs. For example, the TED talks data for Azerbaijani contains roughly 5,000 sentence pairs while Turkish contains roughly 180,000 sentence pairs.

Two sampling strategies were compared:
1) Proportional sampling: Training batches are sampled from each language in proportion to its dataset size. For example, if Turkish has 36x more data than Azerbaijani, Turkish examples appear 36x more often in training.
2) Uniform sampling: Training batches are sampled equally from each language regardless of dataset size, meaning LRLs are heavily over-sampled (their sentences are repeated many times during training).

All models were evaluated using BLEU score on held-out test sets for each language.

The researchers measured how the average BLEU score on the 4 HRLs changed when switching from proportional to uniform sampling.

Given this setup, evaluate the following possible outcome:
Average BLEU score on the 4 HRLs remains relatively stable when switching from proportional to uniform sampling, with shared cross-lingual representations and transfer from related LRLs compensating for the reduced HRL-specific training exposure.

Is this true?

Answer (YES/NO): NO